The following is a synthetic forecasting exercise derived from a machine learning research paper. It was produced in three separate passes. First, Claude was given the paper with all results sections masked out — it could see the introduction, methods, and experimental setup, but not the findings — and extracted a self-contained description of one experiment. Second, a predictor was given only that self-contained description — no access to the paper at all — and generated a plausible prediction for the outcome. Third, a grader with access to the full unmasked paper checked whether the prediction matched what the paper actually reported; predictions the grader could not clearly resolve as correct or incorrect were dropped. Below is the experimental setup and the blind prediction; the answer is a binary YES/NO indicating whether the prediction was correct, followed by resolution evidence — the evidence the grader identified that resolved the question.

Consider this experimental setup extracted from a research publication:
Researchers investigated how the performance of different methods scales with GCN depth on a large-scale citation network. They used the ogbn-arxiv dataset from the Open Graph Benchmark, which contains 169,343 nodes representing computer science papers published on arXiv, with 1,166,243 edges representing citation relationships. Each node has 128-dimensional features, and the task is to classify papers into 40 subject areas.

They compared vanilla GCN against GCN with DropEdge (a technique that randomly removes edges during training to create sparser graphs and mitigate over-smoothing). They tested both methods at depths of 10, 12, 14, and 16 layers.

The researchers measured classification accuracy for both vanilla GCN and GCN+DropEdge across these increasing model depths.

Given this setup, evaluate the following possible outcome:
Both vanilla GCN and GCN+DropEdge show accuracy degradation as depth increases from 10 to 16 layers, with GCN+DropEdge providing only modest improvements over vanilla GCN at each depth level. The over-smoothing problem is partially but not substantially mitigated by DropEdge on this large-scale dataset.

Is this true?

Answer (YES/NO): YES